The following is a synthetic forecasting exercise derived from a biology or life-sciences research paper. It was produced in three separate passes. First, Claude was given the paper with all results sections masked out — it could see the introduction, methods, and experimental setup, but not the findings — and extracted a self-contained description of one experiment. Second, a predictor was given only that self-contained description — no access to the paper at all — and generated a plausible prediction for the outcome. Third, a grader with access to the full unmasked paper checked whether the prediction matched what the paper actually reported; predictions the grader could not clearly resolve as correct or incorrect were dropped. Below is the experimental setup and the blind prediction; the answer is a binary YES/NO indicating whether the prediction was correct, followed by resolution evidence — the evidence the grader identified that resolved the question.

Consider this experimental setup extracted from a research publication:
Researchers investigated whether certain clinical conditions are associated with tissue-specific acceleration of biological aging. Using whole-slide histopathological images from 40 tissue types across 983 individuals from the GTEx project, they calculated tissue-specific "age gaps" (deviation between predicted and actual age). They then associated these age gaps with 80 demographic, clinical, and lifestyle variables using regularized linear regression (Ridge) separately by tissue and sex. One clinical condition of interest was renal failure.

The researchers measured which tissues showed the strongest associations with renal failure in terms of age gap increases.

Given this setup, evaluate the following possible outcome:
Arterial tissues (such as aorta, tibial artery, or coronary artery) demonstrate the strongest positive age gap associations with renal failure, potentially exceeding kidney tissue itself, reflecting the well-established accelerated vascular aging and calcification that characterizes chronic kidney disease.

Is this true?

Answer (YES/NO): NO